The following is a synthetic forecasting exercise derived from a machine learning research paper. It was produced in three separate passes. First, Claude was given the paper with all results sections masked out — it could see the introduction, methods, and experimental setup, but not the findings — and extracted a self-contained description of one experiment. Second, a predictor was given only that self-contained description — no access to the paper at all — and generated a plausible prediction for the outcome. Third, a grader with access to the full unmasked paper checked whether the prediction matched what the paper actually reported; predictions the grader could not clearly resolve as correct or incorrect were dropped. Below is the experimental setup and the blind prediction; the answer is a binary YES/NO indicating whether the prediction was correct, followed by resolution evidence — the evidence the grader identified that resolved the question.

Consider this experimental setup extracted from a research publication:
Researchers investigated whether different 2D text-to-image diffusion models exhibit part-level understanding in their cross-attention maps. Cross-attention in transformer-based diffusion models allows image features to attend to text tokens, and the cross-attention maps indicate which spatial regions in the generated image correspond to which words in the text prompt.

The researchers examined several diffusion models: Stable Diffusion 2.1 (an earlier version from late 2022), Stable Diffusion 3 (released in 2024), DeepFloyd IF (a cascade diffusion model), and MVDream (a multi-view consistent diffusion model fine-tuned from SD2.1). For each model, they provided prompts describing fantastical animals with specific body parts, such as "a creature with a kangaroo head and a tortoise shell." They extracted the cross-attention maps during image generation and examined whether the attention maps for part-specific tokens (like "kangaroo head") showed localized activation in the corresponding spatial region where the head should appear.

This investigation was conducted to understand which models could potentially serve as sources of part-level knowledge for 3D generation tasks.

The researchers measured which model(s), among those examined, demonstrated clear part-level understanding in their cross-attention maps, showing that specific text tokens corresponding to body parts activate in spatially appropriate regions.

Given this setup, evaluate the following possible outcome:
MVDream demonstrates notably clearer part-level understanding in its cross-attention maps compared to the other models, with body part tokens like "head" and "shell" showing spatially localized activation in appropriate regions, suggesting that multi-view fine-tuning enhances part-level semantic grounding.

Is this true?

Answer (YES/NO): NO